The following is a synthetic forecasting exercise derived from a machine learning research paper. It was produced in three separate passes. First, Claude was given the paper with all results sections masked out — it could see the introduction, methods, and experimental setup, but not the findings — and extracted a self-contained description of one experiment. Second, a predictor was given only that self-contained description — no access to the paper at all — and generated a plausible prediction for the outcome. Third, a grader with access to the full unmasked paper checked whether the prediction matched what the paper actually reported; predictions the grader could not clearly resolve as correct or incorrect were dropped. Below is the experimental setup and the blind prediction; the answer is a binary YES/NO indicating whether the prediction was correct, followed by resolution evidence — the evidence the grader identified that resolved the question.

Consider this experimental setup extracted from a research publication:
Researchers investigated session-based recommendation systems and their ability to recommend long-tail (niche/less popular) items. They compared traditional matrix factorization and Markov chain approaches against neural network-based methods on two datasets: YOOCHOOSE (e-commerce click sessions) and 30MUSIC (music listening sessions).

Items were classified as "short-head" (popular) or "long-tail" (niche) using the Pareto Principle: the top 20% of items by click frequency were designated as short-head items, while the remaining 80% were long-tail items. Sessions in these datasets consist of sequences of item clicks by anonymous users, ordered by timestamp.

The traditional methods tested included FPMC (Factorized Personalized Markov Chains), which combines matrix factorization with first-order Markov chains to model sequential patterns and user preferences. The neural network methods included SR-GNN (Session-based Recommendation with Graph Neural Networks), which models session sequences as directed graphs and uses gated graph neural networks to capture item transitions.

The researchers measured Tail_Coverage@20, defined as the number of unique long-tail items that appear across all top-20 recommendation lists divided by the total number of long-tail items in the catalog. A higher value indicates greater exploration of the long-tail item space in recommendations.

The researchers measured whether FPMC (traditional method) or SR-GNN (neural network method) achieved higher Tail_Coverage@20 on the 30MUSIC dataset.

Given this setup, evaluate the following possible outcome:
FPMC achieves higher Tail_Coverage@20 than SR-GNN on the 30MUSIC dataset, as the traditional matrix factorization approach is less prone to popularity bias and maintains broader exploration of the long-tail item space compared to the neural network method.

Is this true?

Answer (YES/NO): YES